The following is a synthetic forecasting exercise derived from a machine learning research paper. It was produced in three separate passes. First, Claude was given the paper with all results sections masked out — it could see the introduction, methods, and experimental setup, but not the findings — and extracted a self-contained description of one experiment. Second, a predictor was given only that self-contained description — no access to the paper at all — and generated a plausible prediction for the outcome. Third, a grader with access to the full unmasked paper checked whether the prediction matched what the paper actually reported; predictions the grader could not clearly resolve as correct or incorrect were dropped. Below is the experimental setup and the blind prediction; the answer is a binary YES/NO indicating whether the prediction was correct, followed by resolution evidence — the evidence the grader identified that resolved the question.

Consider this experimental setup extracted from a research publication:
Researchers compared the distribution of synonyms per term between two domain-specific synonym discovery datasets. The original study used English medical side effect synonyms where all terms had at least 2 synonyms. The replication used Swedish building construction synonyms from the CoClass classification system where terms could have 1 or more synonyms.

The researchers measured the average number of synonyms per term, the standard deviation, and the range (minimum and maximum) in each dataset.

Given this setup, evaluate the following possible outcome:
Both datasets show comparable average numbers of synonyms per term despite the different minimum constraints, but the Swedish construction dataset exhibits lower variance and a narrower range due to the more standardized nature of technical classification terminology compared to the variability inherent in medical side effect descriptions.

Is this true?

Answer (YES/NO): NO